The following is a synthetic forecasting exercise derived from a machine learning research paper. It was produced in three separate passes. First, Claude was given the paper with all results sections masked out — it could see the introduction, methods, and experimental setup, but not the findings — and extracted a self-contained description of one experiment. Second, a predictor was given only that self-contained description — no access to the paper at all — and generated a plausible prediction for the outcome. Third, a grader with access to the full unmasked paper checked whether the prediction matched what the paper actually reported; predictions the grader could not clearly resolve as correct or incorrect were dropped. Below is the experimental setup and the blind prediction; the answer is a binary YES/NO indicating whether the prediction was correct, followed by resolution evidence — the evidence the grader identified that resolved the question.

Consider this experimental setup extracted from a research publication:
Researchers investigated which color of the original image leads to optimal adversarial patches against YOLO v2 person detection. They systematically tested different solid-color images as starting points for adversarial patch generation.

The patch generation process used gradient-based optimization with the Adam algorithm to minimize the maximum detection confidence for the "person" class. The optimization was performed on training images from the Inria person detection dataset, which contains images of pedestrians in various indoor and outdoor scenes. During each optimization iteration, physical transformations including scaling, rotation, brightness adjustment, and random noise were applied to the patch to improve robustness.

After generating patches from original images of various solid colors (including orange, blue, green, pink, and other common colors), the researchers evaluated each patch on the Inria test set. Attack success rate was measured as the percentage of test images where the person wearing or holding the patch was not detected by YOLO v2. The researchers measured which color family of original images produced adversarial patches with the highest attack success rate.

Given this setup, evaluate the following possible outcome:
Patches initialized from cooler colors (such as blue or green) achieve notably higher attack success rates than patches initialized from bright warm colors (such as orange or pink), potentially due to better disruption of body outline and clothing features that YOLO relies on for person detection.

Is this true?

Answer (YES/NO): NO